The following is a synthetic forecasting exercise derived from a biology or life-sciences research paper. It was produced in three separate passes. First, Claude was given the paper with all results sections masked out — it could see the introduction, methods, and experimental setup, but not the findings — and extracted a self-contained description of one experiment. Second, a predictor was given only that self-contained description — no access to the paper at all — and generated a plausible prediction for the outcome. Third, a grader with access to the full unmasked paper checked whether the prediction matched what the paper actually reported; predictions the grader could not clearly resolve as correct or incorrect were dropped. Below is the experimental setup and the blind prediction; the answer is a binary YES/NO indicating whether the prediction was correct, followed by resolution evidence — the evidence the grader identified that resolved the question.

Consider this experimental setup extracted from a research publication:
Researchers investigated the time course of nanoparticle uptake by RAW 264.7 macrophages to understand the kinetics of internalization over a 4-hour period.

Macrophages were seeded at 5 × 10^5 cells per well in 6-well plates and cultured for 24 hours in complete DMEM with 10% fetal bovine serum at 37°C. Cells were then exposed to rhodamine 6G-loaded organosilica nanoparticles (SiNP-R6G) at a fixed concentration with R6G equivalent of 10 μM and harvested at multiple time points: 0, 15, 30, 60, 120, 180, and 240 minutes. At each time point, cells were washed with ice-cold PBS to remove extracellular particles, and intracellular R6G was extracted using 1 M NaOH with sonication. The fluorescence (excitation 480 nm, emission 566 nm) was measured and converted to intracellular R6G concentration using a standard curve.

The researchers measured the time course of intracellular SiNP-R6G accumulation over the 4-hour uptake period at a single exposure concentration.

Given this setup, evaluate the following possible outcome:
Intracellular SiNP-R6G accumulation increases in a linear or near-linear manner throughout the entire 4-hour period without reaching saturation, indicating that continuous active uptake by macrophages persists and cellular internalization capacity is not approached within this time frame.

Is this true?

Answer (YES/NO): YES